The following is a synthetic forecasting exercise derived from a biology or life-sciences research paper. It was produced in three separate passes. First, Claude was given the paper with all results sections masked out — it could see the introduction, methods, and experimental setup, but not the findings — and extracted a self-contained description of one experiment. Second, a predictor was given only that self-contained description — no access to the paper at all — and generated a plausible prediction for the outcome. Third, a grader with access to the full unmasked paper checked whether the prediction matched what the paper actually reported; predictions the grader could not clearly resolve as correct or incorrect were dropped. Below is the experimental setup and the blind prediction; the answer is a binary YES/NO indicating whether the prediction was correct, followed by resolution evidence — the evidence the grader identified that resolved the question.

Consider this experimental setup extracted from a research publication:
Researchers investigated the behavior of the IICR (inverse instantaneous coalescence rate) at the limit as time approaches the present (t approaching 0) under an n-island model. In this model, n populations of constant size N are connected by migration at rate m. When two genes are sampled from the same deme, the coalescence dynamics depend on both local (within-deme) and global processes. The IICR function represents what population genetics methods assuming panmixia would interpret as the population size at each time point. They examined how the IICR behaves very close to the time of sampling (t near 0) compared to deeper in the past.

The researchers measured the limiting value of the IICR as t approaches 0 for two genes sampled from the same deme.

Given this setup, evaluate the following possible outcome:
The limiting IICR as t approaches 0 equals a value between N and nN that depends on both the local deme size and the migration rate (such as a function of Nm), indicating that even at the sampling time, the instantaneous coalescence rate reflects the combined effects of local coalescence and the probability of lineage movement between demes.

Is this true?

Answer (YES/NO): NO